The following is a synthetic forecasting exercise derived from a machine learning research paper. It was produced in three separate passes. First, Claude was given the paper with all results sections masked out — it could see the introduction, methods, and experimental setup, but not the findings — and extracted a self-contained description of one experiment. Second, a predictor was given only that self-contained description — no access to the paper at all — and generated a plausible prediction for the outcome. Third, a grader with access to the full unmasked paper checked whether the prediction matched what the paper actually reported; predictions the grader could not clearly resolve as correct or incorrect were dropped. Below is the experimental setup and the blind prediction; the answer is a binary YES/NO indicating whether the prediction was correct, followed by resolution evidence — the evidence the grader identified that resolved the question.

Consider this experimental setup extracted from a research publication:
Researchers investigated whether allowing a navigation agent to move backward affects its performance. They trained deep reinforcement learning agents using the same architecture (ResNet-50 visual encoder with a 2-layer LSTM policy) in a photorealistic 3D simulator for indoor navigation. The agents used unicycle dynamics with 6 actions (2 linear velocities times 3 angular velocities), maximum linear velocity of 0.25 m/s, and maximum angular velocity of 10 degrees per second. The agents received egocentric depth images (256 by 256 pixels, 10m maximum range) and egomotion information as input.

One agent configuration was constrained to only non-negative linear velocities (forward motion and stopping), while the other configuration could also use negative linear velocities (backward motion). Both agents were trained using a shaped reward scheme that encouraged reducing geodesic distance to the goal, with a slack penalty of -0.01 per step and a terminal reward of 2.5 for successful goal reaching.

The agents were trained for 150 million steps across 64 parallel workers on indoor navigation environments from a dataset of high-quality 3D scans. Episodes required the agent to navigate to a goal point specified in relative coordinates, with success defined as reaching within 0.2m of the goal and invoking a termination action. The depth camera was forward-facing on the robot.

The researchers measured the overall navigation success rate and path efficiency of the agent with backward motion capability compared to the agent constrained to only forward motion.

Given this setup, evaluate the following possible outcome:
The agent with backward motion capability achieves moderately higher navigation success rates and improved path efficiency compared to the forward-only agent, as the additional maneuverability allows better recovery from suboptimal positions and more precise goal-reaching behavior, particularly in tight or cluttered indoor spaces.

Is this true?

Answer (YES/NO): NO